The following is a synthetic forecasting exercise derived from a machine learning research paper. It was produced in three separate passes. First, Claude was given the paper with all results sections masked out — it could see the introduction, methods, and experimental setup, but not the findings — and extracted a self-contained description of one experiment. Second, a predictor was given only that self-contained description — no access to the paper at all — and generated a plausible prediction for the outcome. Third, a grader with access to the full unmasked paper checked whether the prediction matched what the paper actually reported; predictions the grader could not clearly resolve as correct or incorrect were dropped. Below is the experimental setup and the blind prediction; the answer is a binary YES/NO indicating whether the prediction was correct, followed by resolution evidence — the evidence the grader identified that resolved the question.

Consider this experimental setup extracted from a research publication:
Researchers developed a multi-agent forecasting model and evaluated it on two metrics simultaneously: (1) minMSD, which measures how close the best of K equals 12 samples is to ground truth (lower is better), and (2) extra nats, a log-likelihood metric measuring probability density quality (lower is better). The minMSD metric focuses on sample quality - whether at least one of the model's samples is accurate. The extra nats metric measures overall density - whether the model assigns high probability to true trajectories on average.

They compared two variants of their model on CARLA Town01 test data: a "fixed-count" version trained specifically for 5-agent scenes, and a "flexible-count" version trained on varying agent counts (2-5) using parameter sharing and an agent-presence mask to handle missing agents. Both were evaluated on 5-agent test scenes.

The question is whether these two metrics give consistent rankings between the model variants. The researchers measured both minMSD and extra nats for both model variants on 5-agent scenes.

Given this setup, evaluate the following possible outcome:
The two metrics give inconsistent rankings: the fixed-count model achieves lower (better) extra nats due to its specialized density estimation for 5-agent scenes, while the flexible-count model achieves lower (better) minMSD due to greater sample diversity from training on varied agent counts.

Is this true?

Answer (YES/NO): NO